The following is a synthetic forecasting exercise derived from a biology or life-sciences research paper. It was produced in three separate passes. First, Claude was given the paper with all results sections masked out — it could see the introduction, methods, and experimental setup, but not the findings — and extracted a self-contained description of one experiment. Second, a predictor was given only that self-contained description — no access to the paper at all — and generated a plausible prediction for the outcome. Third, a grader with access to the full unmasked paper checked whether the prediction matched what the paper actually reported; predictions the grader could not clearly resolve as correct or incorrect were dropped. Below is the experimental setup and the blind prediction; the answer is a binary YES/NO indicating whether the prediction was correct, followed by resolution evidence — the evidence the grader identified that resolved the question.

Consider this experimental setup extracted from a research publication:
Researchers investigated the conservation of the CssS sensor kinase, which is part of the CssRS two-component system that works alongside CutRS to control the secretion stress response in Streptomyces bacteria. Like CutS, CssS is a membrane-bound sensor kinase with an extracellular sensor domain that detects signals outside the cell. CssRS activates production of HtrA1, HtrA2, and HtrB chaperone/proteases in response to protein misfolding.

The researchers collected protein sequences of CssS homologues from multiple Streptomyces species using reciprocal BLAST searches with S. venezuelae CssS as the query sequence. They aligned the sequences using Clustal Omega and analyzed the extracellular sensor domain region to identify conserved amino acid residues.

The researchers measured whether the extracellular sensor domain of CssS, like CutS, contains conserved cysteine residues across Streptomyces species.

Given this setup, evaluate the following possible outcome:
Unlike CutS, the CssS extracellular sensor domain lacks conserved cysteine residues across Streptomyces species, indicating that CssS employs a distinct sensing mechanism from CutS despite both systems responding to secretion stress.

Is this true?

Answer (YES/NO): NO